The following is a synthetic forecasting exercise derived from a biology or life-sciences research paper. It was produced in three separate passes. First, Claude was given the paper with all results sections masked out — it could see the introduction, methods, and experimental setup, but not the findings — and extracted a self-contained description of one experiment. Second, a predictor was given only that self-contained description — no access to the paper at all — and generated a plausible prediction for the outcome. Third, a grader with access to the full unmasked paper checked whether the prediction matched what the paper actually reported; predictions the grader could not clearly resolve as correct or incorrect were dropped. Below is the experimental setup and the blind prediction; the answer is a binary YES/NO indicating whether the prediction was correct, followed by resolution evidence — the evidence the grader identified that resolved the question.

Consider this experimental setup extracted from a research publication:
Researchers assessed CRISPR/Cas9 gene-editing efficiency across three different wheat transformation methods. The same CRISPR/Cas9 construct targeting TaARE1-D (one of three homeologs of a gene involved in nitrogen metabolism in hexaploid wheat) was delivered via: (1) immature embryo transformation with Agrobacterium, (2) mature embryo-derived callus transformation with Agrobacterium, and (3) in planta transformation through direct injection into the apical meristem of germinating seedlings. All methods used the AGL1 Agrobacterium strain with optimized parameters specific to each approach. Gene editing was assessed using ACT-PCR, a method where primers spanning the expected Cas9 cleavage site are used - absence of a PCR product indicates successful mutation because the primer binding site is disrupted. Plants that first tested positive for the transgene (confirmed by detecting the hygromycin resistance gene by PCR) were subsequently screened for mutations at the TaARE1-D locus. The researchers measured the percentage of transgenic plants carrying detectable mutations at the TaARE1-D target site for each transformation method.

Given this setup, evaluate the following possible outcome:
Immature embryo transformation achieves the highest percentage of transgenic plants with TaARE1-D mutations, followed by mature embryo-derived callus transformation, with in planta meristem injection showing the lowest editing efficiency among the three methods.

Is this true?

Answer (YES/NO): YES